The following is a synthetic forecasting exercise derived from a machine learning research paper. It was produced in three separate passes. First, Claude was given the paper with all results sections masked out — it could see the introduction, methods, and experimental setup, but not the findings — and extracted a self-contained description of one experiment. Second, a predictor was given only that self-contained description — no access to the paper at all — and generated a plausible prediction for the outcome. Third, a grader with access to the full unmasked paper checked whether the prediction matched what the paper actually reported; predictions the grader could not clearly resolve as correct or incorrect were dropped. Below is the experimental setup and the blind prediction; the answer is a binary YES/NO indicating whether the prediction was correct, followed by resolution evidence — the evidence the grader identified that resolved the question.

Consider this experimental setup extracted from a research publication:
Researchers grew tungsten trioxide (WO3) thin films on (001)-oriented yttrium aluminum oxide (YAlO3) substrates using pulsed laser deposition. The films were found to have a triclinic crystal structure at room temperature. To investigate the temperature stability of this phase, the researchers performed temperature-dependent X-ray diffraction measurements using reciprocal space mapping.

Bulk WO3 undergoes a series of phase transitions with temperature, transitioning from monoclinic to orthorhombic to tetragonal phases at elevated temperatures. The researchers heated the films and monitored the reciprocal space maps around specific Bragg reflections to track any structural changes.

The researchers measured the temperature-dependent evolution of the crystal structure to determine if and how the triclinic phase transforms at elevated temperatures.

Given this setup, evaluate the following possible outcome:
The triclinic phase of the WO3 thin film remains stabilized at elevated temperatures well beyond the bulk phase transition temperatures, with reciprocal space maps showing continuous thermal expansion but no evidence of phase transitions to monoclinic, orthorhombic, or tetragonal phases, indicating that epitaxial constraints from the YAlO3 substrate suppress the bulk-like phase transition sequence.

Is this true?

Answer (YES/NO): NO